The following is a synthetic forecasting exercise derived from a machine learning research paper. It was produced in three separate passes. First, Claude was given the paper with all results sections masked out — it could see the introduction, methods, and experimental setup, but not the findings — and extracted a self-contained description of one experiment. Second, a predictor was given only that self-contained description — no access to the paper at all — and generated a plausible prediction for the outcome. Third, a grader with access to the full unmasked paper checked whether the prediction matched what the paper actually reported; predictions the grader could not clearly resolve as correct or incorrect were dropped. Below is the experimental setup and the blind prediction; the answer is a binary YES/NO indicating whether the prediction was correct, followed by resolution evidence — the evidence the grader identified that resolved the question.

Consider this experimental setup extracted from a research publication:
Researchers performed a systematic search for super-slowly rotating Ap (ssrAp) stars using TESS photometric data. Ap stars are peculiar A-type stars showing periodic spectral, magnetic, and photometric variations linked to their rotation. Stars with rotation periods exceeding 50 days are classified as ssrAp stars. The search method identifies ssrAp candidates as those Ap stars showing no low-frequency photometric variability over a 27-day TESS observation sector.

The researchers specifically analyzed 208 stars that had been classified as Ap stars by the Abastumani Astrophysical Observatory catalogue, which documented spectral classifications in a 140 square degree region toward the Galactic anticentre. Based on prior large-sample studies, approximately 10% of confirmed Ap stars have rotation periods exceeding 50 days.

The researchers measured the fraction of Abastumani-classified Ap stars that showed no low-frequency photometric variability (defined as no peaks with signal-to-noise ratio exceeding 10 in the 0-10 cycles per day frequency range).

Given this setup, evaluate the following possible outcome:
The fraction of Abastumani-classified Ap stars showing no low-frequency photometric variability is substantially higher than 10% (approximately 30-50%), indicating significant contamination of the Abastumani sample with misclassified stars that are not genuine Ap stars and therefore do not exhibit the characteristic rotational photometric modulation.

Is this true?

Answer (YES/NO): NO